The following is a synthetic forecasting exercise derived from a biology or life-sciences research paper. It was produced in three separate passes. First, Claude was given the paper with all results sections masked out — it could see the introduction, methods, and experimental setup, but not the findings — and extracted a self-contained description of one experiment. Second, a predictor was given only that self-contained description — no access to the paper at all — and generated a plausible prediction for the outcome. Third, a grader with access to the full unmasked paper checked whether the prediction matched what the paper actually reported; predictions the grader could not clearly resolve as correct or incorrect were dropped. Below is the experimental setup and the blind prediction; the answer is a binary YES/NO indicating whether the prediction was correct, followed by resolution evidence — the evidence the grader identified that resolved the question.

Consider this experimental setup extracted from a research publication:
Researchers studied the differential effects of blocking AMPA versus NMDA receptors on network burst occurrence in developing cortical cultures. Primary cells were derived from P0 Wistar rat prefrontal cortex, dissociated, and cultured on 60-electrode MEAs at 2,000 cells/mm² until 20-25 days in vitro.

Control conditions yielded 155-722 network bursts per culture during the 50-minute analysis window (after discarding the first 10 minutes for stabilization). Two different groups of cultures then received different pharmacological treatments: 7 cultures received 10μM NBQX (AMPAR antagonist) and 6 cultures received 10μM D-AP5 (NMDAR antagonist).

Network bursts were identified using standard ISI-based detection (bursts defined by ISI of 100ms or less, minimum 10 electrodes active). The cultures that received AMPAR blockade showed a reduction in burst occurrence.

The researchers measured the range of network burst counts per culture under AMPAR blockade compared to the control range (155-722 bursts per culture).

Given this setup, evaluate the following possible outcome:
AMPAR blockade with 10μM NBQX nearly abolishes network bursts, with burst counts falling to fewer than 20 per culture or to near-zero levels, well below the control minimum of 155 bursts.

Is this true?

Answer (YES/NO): NO